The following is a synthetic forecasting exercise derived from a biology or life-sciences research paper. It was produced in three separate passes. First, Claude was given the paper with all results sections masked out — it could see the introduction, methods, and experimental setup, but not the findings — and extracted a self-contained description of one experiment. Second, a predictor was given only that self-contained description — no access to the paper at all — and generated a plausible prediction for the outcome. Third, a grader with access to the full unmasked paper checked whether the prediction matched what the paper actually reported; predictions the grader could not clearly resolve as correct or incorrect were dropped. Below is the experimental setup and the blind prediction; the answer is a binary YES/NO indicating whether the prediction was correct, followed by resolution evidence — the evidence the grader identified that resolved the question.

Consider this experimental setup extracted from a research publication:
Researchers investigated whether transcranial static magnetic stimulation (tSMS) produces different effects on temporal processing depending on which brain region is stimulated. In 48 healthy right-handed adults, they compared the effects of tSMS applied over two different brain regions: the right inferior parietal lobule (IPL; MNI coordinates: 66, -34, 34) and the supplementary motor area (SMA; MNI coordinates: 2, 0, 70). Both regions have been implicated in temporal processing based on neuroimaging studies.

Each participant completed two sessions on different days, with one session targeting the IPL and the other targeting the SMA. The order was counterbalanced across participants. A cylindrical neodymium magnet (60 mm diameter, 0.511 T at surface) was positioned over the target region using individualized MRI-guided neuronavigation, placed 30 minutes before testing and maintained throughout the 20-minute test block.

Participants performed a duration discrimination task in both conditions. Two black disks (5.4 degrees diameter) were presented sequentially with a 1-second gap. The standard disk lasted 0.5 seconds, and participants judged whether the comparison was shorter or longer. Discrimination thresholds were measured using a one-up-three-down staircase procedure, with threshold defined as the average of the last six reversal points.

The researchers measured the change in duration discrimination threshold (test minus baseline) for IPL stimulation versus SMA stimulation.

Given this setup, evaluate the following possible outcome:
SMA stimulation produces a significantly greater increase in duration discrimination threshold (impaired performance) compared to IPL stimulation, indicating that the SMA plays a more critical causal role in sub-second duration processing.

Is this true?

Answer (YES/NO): NO